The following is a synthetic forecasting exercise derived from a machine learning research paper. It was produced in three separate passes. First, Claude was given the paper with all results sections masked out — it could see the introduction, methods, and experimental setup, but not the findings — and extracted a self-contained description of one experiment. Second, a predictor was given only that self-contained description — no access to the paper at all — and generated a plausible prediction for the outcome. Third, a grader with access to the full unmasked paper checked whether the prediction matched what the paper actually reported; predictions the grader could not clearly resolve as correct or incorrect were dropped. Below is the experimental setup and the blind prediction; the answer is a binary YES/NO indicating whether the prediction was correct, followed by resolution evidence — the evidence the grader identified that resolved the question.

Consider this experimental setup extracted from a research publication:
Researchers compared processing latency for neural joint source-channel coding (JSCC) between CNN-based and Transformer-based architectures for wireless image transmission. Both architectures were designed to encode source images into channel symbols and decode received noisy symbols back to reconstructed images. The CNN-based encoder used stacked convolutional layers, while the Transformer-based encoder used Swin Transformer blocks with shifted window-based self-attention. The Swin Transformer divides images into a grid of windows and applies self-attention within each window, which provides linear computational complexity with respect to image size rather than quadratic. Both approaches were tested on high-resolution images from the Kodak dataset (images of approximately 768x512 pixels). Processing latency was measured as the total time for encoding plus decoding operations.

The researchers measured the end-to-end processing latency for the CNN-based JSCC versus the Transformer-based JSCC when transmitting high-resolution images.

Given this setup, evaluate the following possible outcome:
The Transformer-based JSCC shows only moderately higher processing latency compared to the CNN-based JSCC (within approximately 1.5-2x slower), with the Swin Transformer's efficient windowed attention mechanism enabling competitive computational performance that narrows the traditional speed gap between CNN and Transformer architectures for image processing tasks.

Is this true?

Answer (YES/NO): NO